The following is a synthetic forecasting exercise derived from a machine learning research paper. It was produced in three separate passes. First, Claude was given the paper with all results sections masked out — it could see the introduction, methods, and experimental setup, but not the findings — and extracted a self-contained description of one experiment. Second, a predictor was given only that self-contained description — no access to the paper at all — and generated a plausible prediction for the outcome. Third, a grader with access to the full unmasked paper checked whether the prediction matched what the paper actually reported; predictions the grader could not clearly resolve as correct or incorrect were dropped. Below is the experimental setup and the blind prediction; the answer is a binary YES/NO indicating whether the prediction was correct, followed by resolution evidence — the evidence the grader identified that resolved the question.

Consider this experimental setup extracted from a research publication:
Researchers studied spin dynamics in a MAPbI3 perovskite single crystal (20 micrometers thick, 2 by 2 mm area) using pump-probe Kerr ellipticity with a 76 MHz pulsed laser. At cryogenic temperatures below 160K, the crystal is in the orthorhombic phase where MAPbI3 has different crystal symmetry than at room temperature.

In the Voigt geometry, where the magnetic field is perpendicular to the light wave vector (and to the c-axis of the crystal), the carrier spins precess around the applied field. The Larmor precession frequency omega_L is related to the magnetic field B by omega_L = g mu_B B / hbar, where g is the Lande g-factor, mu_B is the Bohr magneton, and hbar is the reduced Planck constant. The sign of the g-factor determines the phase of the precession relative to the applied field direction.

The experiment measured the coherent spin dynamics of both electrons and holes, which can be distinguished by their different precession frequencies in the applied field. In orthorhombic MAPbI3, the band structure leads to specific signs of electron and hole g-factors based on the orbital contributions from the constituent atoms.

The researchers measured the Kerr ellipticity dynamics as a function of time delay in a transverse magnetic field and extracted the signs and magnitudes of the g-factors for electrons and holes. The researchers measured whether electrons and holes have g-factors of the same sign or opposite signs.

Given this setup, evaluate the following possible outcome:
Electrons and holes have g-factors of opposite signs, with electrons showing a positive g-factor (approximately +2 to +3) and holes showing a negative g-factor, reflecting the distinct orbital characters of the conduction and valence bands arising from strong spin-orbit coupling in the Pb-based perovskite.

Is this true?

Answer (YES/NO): YES